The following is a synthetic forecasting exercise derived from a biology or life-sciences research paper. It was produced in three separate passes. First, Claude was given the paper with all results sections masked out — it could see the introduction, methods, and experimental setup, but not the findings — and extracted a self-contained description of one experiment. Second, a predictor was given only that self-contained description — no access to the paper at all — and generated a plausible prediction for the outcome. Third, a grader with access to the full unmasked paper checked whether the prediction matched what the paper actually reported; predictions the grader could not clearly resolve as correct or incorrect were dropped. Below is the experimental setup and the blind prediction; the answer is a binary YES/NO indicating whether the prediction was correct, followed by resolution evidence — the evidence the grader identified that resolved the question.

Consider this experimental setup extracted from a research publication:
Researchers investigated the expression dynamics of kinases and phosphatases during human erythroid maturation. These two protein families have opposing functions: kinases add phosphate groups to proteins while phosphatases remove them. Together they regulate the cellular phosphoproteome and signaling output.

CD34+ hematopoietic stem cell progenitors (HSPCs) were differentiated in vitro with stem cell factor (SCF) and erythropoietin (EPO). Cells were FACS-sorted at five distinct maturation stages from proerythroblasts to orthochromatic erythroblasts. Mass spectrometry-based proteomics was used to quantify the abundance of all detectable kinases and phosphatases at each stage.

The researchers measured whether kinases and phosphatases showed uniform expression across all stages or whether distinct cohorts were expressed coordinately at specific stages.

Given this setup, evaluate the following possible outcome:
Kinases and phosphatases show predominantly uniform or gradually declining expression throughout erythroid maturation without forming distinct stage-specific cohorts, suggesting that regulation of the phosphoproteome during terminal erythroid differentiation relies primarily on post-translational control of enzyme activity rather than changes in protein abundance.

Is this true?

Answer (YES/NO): NO